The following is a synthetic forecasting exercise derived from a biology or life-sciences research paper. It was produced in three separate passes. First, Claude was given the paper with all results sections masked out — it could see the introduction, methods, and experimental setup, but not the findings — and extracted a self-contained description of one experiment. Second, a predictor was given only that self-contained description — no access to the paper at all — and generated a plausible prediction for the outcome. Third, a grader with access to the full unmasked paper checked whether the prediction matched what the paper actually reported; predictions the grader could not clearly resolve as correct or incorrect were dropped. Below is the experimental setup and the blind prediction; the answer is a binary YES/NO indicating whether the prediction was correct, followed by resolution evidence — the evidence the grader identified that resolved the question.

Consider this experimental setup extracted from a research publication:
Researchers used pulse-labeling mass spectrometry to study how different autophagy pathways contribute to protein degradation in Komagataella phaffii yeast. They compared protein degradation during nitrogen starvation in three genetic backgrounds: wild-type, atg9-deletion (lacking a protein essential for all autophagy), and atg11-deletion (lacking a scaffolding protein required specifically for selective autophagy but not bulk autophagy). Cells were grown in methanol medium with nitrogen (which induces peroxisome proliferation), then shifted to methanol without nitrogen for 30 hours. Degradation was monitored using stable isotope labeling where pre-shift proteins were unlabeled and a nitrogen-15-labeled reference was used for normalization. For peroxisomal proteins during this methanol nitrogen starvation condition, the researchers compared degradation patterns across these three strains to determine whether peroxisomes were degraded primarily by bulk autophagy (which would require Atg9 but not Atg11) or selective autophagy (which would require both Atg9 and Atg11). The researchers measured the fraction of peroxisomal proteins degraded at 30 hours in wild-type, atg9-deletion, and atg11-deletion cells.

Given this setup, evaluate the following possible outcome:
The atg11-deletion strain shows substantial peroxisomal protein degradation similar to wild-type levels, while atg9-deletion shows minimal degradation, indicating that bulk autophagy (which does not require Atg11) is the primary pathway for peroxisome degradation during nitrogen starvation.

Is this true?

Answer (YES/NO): NO